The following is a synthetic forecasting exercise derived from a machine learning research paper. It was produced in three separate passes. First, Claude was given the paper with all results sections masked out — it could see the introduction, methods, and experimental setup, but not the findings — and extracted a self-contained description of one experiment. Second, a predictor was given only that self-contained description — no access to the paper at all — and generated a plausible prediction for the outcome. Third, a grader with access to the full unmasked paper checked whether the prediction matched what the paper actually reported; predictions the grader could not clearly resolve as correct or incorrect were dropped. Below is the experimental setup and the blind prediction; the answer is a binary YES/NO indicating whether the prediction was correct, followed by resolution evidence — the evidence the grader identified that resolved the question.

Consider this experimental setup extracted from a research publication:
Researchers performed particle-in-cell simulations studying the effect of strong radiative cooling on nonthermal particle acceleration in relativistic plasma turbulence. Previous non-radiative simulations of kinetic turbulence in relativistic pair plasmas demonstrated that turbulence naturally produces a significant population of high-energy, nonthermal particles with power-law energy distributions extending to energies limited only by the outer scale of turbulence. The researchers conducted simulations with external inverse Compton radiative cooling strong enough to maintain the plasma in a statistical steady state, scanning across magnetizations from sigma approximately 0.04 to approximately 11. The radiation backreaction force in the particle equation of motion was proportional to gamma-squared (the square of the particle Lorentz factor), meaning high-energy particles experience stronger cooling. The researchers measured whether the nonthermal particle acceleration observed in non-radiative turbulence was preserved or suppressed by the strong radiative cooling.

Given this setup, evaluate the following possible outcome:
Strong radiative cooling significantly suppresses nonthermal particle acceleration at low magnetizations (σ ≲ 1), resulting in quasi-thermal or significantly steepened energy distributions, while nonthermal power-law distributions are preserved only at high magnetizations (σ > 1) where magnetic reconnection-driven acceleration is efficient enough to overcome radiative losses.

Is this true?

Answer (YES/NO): NO